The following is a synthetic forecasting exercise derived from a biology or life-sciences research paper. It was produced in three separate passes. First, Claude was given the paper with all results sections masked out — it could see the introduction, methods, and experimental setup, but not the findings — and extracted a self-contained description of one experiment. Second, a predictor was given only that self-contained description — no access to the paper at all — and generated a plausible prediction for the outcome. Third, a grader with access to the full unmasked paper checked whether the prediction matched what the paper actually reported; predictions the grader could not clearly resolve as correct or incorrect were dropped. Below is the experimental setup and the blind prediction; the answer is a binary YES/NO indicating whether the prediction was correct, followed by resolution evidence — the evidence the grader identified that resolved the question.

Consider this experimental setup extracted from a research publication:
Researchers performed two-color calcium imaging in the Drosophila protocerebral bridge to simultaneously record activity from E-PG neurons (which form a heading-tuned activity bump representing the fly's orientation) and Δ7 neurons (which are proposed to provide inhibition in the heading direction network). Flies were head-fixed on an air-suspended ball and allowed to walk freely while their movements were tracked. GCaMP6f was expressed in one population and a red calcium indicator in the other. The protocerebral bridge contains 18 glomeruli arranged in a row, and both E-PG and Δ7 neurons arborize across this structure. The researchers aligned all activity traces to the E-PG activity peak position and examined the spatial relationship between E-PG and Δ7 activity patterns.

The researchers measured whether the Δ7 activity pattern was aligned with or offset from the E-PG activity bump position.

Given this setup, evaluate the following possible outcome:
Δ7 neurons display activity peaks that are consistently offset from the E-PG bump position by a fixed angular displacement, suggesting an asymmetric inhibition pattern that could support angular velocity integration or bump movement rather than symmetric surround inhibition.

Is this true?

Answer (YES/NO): NO